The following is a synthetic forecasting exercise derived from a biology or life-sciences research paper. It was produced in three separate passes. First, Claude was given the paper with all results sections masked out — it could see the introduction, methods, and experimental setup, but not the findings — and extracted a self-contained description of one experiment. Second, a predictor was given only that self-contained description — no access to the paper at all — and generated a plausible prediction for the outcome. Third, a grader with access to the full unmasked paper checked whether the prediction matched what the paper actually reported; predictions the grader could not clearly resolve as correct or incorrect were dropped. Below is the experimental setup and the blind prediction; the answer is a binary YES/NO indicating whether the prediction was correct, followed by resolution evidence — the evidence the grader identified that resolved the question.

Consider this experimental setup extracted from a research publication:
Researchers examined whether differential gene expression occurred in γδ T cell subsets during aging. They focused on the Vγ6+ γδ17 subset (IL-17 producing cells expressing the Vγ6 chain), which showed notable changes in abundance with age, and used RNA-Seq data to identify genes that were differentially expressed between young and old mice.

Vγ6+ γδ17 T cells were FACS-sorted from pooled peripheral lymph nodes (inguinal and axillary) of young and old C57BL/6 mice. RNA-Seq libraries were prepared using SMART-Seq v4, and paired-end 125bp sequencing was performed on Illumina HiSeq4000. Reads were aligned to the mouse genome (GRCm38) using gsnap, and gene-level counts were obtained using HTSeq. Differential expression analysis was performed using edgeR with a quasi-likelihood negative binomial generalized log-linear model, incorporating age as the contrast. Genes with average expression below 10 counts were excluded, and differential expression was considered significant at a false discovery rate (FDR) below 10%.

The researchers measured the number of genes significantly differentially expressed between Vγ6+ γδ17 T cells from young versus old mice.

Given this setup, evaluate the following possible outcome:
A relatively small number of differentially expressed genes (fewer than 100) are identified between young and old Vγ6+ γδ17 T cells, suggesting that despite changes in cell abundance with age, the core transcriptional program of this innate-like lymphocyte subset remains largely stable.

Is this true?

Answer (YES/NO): NO